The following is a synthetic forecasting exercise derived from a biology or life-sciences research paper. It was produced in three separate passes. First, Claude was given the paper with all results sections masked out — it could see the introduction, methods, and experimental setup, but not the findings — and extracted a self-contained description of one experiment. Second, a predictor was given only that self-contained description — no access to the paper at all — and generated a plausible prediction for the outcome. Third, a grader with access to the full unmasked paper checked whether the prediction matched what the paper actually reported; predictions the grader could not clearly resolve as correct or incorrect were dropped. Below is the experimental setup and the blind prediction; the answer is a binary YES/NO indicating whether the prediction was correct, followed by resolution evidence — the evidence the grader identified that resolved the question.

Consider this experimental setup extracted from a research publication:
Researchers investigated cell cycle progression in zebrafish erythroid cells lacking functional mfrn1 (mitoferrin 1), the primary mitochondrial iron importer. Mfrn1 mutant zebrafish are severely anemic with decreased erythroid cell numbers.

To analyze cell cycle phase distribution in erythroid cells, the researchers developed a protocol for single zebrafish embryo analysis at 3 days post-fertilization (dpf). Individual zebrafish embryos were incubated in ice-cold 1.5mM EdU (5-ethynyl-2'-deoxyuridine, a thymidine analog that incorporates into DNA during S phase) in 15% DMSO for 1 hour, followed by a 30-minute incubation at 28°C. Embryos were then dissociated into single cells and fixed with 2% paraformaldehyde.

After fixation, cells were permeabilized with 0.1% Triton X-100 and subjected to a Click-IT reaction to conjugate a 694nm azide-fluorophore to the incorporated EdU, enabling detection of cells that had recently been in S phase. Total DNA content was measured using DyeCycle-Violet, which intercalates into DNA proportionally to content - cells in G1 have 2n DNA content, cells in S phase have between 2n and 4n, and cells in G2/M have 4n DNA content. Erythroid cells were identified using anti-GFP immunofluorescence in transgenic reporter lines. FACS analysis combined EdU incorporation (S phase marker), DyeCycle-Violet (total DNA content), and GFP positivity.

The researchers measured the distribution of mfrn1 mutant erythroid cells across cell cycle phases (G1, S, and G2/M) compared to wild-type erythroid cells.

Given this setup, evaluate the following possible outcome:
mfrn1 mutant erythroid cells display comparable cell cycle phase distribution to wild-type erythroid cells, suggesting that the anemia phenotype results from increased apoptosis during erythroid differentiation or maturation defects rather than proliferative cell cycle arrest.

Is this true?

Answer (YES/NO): NO